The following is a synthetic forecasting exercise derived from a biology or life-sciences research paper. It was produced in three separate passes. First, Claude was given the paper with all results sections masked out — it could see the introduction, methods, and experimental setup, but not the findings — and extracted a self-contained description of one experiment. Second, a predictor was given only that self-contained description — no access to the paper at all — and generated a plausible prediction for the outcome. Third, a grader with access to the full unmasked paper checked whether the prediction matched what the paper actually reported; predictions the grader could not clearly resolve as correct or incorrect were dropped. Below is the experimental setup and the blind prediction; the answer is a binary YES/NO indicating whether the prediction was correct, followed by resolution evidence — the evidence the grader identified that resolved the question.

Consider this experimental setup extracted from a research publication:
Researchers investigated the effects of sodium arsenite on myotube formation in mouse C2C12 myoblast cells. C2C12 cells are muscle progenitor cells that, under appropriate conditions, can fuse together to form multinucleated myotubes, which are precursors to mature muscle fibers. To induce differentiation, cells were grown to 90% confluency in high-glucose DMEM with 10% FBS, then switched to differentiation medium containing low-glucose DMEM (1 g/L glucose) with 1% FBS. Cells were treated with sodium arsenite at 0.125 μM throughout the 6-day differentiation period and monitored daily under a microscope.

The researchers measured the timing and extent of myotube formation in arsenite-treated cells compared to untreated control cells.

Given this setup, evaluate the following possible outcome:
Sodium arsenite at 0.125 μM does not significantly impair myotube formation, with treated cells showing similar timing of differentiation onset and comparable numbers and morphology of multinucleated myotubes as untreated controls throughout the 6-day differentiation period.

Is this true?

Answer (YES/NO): NO